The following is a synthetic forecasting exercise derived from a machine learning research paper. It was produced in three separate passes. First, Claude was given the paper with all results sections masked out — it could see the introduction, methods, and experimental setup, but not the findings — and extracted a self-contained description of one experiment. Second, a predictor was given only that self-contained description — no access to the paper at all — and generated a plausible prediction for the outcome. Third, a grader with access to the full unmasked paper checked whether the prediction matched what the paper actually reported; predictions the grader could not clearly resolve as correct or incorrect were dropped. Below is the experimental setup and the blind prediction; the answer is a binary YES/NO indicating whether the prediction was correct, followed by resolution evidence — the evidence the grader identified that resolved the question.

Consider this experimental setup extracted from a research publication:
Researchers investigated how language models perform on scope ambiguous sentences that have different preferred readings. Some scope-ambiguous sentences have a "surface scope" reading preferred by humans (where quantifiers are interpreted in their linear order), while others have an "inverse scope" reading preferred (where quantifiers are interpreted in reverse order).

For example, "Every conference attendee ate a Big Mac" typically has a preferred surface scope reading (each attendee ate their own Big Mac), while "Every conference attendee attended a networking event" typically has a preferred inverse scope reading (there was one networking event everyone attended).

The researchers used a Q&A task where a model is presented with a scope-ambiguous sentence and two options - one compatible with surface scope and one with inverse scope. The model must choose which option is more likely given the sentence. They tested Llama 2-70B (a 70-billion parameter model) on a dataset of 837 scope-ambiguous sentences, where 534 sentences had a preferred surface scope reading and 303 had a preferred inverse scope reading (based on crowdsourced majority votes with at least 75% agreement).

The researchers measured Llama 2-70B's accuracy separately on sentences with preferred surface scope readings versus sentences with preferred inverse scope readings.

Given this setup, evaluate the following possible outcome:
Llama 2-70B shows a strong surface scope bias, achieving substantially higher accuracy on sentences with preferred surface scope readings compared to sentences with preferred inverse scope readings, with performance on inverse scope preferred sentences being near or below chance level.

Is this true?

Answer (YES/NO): NO